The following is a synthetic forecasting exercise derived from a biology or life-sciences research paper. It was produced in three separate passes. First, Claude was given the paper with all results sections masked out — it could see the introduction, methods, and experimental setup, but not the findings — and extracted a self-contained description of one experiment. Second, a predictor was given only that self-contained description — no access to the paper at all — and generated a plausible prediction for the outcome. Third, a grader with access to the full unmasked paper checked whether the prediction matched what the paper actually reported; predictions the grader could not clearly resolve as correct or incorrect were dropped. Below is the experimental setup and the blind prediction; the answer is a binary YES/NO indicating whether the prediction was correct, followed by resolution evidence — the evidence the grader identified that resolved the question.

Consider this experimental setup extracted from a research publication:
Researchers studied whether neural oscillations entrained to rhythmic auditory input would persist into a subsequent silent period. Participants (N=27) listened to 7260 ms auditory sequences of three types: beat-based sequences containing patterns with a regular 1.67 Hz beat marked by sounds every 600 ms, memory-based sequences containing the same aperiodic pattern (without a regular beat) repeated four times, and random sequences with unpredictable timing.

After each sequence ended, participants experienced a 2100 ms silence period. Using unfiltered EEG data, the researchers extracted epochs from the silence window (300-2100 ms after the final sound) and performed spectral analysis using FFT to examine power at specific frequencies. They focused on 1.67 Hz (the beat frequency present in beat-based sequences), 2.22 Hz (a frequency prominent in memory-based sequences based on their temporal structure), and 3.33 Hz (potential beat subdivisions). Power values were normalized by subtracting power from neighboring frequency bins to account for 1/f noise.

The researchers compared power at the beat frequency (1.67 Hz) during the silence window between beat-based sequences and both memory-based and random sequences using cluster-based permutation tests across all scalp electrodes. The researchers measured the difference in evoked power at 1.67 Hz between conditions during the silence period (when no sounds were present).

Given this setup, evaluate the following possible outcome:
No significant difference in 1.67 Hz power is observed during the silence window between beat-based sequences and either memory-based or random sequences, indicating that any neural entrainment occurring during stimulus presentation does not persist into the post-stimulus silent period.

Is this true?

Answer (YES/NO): NO